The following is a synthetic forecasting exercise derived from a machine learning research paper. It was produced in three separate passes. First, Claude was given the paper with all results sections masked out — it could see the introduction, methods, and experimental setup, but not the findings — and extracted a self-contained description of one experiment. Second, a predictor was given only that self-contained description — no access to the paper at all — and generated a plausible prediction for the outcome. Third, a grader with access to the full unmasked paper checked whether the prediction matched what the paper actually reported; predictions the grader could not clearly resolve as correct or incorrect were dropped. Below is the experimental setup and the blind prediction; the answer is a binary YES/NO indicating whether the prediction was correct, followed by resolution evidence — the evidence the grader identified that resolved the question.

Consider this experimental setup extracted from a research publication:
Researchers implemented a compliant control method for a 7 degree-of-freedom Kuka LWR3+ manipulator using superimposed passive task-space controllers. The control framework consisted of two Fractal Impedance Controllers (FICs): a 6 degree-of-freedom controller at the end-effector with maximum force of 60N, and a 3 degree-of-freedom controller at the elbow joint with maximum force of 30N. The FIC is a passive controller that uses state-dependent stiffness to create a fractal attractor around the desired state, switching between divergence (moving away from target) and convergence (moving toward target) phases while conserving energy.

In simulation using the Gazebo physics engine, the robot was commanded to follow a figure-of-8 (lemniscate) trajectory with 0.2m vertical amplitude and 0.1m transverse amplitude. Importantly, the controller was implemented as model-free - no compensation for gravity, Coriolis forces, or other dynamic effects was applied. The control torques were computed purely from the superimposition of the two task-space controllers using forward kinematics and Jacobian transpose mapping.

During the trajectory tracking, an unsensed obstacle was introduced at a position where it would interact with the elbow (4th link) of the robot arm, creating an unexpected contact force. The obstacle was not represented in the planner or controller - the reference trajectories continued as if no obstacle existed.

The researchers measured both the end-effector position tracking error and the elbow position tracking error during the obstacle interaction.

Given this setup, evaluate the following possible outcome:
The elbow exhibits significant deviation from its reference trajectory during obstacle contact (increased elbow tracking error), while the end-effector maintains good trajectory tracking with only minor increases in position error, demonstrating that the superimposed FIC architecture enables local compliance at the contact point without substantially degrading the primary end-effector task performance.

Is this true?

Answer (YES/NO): NO